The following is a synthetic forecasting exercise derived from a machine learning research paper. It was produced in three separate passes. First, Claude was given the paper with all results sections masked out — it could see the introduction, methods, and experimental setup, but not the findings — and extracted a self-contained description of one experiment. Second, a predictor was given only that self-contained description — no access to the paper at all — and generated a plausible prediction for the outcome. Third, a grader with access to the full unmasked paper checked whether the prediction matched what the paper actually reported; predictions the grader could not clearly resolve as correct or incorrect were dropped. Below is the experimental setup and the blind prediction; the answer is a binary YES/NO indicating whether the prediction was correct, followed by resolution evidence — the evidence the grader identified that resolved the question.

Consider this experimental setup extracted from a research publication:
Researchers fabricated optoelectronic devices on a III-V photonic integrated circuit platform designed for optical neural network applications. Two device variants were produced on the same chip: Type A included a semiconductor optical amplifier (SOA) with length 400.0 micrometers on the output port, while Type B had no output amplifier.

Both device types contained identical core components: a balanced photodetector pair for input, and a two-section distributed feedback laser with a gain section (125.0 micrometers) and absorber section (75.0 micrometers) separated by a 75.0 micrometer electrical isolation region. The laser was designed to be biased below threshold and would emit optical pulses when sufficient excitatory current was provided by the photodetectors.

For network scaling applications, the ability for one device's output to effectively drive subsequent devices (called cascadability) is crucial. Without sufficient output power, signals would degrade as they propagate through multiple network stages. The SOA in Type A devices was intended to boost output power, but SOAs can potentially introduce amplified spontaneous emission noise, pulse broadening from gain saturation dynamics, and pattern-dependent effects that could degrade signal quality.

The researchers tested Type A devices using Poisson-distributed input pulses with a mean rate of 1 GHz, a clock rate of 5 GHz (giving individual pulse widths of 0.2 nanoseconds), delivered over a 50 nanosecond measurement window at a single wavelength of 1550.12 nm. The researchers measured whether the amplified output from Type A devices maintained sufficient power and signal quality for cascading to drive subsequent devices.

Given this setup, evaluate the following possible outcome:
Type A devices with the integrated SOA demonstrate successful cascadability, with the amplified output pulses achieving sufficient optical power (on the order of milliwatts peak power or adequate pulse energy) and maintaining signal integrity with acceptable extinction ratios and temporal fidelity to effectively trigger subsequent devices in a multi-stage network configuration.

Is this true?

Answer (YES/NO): YES